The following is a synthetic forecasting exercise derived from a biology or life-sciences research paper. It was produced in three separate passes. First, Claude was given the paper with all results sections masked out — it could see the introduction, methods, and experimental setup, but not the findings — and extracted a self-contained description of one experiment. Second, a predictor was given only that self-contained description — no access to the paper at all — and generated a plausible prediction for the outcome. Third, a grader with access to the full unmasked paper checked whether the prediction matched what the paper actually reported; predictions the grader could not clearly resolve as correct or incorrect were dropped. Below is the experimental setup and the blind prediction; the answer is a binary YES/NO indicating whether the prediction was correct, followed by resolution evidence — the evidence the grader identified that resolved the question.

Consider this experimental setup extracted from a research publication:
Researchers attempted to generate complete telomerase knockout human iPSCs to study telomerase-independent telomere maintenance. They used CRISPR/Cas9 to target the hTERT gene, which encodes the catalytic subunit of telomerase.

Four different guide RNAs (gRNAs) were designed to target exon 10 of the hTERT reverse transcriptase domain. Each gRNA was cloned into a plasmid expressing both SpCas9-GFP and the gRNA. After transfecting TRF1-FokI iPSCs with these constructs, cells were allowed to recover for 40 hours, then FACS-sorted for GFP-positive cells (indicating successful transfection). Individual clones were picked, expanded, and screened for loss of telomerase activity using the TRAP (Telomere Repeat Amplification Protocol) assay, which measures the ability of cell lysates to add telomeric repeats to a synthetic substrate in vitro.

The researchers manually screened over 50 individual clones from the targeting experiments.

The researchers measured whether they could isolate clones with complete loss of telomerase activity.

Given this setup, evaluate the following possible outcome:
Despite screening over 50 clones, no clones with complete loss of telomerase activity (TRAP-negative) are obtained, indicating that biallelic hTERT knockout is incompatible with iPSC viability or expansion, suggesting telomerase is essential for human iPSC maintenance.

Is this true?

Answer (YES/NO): YES